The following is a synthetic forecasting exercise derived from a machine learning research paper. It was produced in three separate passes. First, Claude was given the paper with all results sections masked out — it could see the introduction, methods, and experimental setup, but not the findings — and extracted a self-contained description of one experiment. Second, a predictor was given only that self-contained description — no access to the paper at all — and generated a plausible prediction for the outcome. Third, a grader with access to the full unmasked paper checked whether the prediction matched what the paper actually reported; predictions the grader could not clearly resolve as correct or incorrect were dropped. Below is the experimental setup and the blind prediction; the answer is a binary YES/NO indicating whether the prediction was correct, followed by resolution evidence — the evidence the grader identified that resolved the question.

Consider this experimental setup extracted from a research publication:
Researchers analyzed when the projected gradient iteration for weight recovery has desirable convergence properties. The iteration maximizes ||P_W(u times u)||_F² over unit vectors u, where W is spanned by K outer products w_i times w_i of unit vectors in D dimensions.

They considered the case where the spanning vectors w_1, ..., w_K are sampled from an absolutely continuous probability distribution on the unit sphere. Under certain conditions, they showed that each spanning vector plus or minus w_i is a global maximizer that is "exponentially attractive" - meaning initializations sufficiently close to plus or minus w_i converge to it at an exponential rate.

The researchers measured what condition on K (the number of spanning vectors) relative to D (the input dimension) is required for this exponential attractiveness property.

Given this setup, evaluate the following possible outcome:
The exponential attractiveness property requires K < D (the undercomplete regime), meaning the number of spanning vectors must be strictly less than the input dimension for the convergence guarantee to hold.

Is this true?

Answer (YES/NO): NO